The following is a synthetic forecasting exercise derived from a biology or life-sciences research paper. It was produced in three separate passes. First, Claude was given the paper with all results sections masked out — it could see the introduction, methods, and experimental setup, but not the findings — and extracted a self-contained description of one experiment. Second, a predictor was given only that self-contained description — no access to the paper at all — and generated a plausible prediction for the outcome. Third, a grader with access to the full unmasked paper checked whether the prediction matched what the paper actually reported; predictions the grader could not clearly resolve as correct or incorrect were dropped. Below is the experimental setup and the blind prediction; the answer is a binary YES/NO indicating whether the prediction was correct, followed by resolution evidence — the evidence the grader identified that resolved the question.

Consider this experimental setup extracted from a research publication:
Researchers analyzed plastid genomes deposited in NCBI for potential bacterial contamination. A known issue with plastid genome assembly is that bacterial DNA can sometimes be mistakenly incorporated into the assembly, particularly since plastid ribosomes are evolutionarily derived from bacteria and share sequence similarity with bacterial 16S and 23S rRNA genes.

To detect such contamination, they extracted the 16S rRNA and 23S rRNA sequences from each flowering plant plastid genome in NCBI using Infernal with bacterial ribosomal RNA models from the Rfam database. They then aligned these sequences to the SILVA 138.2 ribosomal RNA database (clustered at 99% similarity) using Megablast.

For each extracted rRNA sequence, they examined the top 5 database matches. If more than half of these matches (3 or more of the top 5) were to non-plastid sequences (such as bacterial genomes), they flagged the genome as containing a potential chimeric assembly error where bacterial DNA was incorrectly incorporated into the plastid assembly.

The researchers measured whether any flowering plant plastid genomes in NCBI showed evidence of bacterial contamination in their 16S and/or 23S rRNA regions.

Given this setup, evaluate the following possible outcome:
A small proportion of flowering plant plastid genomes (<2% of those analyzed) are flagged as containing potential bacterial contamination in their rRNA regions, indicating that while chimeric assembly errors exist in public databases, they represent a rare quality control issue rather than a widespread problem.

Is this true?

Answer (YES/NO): YES